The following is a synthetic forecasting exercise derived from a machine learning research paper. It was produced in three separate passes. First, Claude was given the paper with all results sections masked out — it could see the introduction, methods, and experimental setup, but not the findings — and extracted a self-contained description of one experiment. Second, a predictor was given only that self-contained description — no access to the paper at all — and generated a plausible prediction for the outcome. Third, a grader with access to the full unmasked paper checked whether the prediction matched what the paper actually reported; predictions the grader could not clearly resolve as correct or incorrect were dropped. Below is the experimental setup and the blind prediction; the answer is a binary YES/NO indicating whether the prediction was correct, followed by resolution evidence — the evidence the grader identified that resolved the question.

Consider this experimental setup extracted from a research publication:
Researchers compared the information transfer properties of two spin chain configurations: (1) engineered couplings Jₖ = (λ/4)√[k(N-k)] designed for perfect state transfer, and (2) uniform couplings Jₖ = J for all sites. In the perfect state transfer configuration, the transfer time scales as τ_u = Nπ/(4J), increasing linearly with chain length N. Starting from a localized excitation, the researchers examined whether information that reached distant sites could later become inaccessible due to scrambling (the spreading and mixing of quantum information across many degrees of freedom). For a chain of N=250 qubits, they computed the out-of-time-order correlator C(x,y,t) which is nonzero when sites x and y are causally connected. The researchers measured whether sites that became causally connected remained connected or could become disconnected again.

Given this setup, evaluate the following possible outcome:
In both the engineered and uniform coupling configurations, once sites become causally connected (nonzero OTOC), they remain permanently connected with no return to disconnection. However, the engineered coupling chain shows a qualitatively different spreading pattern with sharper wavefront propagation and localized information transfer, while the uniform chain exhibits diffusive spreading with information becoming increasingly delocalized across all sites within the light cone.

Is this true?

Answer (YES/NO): NO